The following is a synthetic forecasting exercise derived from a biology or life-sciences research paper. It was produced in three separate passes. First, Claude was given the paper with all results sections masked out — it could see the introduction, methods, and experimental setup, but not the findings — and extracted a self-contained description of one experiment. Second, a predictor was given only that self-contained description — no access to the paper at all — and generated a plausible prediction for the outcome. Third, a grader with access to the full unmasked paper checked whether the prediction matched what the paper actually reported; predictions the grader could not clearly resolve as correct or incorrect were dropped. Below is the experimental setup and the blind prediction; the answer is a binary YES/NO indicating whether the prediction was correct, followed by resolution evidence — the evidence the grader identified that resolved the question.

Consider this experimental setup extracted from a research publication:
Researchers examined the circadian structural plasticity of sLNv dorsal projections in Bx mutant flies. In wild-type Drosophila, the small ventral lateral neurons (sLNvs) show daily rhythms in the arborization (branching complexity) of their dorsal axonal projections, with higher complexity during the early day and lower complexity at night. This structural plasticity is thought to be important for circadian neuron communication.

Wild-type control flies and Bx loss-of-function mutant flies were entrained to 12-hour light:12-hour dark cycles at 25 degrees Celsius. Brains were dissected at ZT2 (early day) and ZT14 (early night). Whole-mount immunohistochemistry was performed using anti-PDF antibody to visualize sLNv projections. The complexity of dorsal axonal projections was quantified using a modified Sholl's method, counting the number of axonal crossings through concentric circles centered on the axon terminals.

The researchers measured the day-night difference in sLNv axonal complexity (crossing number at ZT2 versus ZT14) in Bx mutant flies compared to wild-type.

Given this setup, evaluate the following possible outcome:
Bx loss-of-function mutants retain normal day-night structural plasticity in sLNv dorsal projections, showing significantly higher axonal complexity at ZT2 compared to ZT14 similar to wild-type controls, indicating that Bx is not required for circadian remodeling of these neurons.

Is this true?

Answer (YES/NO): NO